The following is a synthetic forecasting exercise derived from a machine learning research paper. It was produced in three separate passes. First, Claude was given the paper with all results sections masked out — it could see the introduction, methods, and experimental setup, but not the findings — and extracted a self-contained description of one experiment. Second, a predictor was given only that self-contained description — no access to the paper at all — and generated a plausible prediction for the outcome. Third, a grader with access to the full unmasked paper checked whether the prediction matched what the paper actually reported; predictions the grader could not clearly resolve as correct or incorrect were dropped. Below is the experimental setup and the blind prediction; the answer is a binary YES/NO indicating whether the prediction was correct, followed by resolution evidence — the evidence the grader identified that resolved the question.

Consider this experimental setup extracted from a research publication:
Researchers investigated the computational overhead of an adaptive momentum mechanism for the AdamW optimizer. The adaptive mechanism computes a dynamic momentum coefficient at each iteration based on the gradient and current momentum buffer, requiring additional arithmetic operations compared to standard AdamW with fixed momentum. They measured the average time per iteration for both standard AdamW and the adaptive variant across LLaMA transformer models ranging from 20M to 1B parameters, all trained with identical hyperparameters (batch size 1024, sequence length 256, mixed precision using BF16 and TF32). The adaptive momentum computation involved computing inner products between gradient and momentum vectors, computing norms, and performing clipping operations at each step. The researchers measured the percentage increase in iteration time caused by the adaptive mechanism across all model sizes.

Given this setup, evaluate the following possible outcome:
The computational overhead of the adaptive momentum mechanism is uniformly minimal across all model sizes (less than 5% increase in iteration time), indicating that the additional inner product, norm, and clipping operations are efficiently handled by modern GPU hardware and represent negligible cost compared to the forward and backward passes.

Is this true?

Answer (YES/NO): YES